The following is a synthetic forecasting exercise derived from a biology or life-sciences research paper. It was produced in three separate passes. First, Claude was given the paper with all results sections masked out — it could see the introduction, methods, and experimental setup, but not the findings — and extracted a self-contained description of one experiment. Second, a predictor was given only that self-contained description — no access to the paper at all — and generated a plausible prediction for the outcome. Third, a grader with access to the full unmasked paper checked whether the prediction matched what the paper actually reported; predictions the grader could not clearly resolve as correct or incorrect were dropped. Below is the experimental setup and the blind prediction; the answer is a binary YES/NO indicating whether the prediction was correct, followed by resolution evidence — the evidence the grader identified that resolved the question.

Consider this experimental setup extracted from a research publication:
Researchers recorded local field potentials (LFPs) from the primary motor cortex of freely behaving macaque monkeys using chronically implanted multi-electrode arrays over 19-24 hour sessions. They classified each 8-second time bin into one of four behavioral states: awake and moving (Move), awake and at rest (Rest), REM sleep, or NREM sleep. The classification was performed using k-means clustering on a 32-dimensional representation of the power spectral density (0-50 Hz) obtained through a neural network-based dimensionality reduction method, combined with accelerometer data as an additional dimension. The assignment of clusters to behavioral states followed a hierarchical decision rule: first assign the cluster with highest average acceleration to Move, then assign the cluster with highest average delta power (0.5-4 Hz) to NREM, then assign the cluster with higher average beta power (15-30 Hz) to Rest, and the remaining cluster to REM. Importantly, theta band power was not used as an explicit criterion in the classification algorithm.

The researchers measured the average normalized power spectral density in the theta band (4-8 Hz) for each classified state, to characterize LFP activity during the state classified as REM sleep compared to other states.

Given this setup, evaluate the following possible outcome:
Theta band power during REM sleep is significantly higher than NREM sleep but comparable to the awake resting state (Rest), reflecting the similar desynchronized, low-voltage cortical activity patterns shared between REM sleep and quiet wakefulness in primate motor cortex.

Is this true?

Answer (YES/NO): NO